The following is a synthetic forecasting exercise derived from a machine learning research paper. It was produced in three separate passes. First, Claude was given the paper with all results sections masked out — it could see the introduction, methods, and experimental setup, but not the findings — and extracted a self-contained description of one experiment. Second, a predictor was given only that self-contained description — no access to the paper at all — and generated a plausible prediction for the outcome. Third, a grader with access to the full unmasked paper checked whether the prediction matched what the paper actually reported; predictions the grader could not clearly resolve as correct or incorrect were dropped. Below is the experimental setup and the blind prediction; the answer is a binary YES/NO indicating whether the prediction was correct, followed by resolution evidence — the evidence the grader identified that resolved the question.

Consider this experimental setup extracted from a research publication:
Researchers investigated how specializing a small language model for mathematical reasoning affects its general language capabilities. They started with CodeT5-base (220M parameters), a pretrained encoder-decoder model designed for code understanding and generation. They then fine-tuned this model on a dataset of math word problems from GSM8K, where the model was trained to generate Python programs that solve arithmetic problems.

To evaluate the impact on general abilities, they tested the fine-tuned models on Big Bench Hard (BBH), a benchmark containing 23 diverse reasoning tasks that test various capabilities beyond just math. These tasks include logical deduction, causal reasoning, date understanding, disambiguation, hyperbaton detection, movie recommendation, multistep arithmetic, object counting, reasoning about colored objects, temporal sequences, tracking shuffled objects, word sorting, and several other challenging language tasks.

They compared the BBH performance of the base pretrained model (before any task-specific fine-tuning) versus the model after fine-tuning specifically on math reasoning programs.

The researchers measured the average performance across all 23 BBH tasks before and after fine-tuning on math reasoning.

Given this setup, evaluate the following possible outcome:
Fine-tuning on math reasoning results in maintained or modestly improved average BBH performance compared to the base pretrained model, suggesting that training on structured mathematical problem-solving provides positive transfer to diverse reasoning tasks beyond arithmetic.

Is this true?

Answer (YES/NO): NO